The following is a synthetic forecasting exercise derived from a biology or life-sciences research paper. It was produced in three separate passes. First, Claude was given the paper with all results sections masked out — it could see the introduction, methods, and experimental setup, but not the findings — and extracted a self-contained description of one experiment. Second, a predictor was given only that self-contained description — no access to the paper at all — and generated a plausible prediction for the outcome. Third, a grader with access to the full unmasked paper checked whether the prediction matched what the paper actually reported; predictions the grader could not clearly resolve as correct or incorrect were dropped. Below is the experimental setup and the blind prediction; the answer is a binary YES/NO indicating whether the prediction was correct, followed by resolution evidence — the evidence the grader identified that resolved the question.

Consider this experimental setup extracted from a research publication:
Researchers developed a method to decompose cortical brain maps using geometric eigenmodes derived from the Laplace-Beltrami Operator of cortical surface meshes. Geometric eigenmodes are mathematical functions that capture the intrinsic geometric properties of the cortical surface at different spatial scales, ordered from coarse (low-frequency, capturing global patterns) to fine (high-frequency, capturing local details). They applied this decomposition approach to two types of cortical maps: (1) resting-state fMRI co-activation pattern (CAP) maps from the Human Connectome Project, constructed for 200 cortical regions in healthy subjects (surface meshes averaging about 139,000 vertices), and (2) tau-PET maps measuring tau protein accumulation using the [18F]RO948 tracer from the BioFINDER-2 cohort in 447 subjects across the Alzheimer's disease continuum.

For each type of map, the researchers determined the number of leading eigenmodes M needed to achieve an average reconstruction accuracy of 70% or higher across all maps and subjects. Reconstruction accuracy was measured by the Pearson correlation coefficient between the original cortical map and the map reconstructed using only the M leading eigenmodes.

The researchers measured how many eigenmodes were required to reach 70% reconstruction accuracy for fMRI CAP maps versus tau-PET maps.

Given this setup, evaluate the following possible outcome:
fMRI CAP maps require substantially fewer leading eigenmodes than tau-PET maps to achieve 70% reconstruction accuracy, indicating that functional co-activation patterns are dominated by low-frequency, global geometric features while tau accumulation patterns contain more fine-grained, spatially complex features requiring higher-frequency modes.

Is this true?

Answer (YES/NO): NO